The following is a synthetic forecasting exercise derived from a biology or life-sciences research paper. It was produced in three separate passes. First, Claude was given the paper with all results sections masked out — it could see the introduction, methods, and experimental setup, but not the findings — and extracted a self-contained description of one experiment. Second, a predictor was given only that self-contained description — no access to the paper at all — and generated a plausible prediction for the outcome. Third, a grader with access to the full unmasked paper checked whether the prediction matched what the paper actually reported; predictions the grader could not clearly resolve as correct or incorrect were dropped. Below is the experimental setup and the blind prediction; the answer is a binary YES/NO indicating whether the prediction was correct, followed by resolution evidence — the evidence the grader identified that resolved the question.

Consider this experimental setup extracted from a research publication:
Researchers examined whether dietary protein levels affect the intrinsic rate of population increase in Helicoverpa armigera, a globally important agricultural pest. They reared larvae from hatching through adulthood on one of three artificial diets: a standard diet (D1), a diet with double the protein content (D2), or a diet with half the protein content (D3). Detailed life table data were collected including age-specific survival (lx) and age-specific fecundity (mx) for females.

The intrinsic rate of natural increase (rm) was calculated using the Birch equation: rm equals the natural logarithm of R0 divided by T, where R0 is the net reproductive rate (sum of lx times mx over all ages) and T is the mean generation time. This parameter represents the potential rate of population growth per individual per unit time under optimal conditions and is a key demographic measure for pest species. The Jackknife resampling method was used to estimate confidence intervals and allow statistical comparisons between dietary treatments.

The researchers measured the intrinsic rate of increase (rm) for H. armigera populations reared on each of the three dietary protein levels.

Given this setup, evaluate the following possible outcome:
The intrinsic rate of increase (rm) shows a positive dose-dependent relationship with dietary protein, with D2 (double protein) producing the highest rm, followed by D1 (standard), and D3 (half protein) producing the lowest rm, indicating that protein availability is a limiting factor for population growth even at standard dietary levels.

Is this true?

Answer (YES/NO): NO